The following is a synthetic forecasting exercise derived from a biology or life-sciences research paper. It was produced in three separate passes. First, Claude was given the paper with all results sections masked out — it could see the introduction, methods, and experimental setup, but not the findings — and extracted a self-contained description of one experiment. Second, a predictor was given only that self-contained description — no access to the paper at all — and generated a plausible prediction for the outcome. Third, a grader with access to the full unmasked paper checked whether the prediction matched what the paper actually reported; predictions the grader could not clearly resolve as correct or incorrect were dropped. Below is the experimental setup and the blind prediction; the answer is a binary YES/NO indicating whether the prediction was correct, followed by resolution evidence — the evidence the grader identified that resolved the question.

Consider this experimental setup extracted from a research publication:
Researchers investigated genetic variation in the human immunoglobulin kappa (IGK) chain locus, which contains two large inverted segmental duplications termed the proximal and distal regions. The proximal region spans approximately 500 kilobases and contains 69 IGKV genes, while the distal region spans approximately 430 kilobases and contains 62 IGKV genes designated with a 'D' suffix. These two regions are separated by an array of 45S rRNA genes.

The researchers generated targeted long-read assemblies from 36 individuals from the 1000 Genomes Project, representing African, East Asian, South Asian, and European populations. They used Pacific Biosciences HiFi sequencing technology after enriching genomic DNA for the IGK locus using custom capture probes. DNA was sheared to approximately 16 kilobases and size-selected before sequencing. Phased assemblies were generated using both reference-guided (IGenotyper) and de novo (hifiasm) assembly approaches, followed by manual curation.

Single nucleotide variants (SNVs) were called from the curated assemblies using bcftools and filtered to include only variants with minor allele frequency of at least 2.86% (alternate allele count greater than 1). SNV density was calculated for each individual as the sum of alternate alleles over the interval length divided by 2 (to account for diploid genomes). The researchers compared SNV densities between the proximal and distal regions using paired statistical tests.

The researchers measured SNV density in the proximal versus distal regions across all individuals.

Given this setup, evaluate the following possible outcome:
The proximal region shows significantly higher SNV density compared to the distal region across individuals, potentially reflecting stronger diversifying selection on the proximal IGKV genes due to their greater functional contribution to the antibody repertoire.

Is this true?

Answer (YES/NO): NO